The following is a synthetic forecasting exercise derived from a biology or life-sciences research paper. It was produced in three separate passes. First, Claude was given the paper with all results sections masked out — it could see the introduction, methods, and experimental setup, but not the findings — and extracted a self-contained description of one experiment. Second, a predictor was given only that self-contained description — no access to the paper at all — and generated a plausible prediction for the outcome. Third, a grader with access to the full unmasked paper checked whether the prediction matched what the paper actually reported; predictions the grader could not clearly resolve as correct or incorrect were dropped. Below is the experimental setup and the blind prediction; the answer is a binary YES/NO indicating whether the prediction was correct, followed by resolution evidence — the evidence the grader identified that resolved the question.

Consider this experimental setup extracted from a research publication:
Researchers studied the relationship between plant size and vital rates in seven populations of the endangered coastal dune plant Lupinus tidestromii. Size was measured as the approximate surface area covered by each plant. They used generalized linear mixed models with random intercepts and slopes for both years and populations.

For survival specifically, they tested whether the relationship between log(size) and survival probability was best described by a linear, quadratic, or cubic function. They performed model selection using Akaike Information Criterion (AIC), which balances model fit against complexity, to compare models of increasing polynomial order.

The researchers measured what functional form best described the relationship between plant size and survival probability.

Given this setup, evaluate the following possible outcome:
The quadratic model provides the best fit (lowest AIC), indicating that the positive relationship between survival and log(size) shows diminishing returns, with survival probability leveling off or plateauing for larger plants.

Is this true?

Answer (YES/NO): NO